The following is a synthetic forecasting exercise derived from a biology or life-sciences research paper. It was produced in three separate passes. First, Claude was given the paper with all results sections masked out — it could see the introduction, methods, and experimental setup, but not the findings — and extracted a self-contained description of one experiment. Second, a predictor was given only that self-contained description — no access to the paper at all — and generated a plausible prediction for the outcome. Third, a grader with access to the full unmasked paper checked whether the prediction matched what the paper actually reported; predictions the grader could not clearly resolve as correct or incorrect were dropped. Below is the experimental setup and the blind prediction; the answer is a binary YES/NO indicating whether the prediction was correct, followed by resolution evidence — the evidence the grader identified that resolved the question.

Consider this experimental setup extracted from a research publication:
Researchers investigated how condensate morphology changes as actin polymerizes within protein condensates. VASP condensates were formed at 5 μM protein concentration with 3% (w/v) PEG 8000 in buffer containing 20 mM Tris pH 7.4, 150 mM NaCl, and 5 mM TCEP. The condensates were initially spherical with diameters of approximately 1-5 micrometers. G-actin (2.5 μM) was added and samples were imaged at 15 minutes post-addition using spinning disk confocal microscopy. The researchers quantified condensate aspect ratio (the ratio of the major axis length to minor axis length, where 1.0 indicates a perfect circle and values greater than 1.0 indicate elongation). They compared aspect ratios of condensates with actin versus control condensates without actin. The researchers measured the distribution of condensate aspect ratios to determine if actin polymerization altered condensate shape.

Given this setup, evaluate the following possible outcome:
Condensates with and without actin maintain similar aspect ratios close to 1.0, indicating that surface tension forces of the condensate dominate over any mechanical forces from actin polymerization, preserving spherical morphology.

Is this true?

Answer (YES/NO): NO